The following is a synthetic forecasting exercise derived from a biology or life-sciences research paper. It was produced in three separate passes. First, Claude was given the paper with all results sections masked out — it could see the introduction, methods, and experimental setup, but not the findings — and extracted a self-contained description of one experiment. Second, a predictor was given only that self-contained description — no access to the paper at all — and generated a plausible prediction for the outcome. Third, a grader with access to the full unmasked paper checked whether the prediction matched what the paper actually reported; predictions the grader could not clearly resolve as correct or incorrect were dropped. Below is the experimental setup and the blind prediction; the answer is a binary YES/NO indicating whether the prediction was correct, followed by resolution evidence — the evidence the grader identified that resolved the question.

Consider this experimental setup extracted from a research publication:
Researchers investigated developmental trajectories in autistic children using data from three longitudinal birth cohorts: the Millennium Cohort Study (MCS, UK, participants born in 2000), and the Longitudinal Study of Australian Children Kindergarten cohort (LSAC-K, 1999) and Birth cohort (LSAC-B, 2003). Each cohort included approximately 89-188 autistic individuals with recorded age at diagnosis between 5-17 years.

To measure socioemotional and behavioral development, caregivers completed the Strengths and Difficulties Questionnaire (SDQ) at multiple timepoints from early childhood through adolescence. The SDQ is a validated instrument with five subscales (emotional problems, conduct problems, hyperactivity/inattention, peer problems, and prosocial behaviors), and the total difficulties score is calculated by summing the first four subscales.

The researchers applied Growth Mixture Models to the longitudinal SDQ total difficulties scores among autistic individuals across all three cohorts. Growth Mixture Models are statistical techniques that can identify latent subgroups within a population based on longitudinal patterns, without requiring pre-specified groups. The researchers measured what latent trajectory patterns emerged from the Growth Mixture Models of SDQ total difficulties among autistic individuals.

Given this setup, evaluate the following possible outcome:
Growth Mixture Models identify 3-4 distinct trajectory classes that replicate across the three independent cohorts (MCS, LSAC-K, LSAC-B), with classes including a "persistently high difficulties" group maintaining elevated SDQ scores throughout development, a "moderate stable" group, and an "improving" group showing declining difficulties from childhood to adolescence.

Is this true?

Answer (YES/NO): NO